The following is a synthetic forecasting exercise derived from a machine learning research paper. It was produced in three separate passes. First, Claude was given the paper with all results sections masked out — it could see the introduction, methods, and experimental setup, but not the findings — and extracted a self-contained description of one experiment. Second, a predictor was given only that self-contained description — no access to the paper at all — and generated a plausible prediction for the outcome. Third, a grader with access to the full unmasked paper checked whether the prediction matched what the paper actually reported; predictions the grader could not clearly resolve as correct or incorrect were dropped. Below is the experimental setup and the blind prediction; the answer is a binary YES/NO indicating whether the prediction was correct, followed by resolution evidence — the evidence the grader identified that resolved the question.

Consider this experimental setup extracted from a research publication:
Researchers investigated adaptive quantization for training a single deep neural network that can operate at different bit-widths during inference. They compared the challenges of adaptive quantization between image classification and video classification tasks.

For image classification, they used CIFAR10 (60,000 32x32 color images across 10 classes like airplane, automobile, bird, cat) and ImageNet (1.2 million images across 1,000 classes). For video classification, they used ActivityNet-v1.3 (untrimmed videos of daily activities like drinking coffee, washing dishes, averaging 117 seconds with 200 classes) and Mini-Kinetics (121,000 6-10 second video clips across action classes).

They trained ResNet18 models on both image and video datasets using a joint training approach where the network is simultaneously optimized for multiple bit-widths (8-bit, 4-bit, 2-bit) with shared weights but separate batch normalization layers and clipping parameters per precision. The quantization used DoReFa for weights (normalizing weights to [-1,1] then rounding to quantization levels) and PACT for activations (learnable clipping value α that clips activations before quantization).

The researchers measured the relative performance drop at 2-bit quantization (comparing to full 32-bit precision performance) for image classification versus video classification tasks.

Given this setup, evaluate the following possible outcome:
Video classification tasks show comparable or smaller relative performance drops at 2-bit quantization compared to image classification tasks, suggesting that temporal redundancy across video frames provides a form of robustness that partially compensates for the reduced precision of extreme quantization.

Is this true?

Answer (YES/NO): NO